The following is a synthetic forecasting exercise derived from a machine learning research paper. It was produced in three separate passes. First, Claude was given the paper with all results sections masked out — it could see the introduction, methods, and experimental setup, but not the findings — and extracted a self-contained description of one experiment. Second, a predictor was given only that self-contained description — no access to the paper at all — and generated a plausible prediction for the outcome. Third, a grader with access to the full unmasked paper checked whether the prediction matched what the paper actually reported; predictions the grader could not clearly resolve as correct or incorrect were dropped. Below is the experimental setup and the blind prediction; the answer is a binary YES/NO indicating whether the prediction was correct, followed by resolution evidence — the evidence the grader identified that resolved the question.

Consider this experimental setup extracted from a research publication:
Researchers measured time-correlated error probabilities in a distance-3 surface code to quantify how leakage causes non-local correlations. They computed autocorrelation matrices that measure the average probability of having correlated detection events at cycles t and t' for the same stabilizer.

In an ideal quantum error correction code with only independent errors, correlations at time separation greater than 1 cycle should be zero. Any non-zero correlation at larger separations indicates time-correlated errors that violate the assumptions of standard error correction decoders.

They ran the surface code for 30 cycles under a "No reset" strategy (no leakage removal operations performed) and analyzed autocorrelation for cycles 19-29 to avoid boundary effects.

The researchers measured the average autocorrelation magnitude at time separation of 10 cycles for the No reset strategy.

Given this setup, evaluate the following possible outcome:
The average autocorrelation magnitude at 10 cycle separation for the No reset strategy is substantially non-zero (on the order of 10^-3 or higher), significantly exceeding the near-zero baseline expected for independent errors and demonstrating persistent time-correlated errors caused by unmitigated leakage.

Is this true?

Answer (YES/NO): YES